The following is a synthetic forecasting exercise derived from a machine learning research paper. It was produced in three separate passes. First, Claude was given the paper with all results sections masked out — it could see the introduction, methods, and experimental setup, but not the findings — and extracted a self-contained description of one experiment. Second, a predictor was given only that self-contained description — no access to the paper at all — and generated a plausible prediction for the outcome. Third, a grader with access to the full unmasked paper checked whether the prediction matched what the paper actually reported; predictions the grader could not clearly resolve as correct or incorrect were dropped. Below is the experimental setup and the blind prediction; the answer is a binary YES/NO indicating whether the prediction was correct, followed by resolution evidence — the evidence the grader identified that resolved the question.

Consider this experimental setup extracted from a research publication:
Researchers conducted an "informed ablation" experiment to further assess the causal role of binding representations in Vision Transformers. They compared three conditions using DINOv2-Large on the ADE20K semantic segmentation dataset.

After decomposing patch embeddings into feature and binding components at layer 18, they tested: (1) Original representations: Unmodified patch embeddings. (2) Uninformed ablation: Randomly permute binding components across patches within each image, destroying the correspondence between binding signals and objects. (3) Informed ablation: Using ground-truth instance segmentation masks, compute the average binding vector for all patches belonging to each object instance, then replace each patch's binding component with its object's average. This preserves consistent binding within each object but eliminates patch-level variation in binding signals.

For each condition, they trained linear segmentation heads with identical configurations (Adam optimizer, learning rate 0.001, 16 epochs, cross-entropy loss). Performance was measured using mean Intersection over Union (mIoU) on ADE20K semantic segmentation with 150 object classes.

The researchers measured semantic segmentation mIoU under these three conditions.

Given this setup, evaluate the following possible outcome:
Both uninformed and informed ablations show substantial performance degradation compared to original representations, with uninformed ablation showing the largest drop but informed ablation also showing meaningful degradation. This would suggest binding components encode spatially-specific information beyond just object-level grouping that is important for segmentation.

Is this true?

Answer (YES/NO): NO